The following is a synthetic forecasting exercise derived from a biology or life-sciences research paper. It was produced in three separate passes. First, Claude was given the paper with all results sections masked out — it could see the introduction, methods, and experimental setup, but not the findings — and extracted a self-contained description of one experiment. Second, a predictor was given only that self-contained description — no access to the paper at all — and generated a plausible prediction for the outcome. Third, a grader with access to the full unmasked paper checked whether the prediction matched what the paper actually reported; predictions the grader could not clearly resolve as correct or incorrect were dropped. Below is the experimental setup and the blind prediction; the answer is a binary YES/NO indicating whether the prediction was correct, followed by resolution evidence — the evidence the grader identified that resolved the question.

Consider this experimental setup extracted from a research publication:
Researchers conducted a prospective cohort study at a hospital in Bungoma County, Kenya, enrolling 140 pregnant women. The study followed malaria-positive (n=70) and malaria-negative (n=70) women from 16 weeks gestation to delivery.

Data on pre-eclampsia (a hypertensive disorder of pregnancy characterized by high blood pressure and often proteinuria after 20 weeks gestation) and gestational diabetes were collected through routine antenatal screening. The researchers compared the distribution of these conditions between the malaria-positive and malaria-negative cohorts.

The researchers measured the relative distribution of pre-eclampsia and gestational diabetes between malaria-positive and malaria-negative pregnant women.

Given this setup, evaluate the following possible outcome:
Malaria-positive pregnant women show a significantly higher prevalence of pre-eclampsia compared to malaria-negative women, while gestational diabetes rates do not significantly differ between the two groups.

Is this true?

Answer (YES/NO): NO